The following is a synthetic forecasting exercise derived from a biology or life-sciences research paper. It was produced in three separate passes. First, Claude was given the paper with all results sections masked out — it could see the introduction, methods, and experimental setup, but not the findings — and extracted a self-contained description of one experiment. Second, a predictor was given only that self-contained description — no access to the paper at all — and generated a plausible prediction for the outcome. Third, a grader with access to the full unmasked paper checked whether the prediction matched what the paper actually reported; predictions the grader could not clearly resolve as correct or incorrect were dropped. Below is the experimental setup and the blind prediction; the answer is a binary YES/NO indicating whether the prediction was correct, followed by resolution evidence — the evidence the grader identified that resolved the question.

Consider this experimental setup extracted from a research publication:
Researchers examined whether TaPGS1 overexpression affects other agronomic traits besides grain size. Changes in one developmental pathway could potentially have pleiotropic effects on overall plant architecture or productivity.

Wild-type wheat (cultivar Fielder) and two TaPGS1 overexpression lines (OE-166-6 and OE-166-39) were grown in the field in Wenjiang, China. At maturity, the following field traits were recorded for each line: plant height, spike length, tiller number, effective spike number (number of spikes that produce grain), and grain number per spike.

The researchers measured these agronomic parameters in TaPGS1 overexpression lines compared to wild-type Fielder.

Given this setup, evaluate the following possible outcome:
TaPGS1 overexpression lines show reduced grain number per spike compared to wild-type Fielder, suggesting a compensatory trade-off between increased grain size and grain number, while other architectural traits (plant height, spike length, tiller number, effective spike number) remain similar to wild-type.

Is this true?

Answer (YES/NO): NO